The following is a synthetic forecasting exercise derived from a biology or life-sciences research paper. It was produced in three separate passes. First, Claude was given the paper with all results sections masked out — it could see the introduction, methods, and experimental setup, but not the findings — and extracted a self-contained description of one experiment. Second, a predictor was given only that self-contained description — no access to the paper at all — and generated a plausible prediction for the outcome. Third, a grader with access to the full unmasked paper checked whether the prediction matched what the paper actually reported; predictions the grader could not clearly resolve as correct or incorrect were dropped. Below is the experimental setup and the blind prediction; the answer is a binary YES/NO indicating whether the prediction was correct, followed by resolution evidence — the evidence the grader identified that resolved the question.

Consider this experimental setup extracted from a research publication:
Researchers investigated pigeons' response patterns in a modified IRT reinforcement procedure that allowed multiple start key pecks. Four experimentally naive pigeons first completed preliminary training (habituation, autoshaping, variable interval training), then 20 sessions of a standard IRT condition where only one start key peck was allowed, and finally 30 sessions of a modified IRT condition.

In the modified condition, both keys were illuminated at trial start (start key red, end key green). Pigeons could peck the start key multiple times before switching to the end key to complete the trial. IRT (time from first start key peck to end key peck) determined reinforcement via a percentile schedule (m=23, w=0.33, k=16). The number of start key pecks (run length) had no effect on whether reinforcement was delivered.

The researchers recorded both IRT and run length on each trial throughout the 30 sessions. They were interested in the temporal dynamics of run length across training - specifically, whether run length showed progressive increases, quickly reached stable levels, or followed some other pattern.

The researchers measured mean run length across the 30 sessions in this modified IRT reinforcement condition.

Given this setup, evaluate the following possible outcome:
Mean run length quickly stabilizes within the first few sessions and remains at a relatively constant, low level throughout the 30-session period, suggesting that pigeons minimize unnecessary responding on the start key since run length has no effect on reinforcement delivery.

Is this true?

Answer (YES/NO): NO